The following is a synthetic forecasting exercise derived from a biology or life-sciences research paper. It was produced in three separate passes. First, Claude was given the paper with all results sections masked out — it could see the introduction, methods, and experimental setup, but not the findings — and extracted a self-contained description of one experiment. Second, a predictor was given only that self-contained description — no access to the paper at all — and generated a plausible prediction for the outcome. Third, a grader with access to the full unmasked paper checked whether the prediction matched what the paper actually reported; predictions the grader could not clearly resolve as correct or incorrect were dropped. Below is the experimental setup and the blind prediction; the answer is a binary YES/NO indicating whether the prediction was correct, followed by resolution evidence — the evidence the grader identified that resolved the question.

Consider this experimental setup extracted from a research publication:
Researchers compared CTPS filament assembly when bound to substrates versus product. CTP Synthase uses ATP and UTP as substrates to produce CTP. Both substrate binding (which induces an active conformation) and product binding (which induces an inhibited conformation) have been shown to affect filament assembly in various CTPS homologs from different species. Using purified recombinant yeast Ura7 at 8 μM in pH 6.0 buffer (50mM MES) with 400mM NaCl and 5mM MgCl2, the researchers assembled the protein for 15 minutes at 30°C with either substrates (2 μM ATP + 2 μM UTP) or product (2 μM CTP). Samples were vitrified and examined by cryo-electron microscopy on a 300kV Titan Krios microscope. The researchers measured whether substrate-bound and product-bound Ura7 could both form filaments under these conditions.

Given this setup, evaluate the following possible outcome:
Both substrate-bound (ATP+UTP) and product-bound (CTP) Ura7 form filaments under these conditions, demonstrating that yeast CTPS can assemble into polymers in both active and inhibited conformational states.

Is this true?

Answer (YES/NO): YES